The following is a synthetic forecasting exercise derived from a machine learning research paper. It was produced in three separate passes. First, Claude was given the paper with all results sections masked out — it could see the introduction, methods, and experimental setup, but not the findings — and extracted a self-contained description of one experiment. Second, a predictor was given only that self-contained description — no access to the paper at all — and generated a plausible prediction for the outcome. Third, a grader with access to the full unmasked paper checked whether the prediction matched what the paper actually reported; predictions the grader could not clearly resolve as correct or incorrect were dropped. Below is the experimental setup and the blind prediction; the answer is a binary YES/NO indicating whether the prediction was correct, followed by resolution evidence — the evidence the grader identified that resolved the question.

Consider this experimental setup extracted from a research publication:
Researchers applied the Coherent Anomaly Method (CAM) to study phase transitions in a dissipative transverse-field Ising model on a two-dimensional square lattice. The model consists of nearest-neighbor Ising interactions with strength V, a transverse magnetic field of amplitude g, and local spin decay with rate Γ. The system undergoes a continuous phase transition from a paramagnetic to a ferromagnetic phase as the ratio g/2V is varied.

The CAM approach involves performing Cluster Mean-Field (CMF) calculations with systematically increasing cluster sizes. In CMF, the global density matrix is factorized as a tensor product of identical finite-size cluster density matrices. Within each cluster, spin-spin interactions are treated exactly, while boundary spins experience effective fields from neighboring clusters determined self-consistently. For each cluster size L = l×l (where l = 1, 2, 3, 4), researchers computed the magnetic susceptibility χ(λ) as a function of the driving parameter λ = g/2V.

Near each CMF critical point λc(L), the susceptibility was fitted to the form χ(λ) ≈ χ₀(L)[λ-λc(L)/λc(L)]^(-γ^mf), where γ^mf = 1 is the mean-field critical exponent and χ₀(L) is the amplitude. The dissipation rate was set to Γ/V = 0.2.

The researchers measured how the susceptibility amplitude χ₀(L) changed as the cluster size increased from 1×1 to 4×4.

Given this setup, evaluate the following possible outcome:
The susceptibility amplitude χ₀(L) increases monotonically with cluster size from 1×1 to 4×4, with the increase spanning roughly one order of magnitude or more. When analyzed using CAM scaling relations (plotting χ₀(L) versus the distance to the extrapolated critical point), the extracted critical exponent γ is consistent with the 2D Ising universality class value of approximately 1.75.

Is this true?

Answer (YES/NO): NO